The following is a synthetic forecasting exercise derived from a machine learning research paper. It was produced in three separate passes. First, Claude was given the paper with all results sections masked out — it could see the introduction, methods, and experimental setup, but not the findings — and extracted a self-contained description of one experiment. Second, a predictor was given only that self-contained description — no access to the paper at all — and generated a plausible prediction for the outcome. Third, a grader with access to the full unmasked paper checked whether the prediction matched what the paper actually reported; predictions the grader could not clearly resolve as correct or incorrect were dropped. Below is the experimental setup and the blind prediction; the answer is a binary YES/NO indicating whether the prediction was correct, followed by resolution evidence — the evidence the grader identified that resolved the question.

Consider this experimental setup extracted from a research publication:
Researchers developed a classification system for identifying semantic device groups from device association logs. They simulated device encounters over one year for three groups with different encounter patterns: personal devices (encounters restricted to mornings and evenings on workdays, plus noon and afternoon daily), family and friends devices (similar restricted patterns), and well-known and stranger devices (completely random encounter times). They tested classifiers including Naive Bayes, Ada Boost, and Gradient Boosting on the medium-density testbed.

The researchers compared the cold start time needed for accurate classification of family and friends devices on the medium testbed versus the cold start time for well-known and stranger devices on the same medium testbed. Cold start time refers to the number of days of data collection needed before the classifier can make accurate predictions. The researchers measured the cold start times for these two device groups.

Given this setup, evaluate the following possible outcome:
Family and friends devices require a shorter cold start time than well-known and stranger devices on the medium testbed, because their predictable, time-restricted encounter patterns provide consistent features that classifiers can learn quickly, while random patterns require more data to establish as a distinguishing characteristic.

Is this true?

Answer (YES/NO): NO